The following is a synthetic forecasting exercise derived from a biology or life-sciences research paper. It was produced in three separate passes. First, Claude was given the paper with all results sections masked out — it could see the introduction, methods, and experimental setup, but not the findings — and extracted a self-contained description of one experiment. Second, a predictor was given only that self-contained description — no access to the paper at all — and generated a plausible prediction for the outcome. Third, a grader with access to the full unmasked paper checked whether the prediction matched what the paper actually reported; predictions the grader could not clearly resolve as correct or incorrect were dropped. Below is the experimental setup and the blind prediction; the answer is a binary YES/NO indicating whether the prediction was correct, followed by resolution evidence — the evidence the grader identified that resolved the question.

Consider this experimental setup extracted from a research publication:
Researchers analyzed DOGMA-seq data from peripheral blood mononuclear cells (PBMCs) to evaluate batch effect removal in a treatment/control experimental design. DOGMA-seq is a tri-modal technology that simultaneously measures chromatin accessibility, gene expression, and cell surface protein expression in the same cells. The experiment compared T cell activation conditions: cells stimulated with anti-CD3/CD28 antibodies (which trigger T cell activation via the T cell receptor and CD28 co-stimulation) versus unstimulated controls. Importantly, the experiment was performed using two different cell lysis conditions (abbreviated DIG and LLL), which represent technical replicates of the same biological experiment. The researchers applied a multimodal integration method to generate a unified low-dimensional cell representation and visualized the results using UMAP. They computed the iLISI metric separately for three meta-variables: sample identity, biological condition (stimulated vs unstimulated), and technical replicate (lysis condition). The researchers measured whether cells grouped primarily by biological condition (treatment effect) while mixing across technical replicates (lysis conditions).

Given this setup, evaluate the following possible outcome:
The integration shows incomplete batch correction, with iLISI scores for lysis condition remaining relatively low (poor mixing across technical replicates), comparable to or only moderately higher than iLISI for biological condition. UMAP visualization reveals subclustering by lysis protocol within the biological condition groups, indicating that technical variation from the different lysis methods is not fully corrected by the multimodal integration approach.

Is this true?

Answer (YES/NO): NO